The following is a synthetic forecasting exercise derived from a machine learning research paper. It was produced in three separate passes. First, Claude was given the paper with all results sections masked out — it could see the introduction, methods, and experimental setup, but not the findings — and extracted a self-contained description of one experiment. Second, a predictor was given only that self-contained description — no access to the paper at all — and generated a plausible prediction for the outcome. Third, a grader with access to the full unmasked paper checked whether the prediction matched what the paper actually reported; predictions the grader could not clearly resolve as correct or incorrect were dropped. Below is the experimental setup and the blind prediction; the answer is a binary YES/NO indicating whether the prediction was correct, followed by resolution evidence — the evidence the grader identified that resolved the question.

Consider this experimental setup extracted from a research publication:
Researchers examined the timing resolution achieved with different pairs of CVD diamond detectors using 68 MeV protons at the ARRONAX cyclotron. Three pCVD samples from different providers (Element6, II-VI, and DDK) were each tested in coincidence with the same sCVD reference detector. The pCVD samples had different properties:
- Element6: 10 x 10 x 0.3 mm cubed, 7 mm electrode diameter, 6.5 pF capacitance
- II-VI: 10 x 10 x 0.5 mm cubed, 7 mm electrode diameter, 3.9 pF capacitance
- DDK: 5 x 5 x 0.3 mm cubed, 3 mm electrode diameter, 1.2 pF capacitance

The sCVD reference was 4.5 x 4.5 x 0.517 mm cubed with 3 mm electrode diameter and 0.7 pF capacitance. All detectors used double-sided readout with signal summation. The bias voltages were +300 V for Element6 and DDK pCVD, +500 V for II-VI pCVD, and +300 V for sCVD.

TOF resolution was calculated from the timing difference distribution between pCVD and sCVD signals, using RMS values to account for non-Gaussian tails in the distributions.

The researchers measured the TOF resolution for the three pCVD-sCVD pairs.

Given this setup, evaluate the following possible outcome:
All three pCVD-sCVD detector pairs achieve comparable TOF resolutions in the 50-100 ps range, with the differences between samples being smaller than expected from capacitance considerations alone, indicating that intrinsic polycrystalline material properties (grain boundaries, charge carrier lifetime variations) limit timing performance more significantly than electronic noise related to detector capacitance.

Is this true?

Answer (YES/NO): NO